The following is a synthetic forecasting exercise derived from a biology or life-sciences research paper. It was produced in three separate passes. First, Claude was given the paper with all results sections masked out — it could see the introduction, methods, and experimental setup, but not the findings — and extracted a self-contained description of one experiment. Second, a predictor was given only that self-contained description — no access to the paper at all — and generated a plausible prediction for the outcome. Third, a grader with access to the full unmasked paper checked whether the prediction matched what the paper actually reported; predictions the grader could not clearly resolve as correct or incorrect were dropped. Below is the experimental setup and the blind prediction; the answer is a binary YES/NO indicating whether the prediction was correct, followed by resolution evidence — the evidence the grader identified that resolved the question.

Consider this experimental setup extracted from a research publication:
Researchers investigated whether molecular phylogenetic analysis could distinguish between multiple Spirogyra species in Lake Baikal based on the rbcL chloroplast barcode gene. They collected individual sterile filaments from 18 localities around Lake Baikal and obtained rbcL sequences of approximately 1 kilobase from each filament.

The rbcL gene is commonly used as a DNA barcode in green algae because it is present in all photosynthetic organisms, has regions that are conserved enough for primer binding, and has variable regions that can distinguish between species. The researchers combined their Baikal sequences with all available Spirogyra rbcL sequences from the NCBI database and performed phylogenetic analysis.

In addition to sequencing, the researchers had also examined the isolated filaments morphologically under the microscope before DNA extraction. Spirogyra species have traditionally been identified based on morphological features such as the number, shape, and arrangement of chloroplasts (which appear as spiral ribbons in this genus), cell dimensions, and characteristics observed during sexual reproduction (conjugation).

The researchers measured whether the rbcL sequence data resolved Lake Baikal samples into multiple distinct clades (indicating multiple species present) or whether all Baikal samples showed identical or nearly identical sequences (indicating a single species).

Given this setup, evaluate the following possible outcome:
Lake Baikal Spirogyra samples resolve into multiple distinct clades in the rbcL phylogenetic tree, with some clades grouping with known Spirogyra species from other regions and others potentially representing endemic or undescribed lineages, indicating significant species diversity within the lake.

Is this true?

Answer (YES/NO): YES